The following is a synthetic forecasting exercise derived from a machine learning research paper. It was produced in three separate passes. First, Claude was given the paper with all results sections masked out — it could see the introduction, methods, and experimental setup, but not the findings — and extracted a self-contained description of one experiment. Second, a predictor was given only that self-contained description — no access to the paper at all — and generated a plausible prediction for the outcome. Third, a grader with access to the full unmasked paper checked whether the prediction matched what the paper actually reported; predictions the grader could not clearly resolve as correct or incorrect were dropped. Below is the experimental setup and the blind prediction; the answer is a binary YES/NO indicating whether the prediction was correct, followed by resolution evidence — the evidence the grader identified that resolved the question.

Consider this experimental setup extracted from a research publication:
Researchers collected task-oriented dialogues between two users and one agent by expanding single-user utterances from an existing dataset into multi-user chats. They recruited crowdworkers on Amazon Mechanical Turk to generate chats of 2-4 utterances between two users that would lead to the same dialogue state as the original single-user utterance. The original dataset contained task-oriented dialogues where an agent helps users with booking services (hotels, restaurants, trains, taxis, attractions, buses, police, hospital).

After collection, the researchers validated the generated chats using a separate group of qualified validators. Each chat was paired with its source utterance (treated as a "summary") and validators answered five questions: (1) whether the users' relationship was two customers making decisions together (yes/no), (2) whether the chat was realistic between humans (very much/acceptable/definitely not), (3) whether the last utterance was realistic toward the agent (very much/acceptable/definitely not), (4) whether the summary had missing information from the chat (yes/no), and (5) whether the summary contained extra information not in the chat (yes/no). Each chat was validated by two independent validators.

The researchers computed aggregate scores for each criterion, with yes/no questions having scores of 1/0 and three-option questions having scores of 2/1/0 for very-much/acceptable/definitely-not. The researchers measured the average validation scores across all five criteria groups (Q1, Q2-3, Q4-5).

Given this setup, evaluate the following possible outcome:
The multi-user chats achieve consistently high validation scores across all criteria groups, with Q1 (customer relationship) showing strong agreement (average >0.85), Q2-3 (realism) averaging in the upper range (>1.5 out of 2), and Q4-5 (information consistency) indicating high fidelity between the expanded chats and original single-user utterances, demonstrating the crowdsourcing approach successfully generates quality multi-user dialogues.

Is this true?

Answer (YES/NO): YES